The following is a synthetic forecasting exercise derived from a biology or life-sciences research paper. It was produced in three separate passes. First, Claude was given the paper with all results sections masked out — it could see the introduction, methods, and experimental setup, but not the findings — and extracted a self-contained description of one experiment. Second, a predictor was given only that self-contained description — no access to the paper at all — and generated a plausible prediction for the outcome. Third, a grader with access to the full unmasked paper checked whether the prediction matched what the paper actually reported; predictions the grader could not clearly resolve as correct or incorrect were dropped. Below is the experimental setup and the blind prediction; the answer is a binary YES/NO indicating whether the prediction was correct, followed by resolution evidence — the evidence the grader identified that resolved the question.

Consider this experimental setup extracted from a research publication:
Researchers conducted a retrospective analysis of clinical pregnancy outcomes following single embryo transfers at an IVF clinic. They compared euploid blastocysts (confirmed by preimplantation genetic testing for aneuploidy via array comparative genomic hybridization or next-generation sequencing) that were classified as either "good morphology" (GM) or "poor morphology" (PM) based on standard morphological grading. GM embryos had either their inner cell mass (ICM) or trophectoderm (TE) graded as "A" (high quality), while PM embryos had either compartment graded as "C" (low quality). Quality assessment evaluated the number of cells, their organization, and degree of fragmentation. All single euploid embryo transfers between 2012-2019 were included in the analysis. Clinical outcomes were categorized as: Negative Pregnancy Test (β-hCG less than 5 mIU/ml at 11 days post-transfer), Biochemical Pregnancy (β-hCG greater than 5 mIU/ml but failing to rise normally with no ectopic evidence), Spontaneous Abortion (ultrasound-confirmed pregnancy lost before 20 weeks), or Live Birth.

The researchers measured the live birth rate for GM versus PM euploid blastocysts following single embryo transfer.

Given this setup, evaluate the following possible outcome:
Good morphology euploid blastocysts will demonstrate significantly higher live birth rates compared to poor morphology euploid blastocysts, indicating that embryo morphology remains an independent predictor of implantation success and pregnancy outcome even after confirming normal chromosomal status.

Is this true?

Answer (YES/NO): YES